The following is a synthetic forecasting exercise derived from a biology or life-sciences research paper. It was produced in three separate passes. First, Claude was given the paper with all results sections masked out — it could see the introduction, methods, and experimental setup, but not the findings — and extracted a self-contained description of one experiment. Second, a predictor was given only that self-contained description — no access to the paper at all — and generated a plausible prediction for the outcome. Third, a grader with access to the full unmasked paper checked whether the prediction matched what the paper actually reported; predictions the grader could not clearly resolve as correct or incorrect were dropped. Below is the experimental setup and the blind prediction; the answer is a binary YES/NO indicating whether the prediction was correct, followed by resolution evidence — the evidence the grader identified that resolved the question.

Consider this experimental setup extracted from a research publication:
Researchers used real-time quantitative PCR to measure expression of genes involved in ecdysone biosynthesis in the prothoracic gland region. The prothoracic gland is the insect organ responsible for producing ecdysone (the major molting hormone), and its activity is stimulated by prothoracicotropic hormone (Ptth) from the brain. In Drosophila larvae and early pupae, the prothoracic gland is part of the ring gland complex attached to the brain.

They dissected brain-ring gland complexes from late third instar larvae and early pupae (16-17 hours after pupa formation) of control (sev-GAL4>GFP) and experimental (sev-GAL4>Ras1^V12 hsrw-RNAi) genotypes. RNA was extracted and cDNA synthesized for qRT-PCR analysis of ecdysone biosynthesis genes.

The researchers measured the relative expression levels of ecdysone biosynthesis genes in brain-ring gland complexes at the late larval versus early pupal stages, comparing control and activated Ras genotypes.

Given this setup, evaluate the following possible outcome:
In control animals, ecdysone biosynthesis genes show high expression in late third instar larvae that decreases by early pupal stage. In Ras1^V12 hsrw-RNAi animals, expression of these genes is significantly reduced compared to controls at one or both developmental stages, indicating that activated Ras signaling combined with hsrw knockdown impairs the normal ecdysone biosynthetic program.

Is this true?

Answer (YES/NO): YES